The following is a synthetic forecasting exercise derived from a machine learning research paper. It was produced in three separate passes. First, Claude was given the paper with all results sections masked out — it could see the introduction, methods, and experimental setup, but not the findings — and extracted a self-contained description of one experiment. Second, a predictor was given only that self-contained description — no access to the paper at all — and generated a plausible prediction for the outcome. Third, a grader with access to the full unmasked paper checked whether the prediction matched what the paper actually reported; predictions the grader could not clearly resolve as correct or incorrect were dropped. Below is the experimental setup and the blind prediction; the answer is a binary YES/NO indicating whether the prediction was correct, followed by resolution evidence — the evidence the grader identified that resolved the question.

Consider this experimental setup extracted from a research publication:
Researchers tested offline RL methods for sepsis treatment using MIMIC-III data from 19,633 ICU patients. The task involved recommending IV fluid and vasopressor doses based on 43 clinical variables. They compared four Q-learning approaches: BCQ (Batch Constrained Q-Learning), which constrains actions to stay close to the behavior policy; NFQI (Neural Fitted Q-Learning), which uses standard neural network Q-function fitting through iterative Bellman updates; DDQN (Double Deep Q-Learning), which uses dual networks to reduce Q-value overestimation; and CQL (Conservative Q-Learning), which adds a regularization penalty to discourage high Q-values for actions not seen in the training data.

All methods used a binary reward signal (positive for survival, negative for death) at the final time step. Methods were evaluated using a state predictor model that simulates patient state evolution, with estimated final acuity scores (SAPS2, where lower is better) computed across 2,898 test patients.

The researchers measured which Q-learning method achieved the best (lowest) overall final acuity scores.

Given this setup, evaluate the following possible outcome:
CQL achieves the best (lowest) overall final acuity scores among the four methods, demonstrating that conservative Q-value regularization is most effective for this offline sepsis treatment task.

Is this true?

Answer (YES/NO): YES